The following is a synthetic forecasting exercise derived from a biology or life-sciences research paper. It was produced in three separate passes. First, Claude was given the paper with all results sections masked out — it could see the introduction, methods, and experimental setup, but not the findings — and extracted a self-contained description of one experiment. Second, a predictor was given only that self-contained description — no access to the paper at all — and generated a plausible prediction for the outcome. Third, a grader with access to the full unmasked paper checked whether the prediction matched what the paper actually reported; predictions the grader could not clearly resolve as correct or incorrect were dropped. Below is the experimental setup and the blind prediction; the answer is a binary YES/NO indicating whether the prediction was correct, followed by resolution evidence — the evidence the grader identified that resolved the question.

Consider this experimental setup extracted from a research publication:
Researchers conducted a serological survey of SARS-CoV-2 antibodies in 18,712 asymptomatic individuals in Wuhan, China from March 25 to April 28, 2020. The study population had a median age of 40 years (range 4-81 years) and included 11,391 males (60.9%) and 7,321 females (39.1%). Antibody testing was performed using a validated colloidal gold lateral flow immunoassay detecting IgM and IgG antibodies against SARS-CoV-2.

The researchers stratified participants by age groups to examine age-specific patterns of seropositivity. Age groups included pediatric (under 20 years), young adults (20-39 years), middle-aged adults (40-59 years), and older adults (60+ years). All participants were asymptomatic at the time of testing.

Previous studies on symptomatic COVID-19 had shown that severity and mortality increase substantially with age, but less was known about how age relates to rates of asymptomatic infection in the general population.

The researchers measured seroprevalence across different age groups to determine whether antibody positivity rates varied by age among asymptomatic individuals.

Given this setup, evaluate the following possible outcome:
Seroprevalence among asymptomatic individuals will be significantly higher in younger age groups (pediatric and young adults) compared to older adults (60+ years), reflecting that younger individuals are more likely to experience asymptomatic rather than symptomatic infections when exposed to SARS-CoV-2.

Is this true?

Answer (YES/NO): NO